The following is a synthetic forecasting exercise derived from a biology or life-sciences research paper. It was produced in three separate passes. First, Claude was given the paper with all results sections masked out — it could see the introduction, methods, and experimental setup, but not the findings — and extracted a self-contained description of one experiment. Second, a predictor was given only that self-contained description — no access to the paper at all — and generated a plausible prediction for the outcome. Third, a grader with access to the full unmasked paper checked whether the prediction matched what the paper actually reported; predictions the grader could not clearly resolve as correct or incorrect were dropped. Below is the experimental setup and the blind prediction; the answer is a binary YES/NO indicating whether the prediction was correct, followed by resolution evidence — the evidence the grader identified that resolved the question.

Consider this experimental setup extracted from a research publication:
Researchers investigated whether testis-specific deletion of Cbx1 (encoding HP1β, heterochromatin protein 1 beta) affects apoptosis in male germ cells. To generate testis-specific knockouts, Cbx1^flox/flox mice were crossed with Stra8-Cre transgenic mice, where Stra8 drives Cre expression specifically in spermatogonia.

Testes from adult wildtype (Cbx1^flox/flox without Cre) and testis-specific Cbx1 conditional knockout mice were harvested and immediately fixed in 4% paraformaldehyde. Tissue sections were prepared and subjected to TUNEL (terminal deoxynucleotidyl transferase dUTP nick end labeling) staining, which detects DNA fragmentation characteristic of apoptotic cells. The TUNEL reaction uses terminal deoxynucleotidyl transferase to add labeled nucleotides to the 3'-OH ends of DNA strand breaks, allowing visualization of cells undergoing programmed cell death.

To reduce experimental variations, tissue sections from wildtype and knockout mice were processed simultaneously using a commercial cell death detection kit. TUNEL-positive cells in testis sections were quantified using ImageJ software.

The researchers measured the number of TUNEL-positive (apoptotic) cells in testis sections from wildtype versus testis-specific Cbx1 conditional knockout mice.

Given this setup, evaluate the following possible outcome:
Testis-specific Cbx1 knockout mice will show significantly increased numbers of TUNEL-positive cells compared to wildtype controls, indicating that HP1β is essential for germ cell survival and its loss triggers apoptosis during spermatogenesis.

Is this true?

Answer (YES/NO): YES